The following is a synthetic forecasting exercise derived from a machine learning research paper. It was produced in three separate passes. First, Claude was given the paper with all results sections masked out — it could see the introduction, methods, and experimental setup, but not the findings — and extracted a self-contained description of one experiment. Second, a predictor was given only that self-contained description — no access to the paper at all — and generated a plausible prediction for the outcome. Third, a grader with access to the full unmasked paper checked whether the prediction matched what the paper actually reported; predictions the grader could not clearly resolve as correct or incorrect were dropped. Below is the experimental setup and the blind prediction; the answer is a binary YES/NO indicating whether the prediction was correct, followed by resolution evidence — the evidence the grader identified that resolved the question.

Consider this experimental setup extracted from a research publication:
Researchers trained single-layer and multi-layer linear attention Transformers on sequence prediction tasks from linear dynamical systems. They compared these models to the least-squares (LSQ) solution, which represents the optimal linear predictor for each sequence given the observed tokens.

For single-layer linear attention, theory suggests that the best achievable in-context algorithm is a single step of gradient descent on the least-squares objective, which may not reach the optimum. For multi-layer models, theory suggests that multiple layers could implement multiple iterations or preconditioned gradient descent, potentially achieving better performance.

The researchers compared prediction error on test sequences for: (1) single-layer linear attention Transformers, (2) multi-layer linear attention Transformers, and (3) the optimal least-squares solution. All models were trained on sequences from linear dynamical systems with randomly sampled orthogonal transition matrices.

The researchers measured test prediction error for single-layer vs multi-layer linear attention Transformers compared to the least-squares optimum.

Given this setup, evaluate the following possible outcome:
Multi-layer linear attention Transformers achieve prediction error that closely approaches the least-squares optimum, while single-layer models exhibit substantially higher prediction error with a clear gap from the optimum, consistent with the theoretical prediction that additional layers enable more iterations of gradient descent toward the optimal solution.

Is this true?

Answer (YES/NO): YES